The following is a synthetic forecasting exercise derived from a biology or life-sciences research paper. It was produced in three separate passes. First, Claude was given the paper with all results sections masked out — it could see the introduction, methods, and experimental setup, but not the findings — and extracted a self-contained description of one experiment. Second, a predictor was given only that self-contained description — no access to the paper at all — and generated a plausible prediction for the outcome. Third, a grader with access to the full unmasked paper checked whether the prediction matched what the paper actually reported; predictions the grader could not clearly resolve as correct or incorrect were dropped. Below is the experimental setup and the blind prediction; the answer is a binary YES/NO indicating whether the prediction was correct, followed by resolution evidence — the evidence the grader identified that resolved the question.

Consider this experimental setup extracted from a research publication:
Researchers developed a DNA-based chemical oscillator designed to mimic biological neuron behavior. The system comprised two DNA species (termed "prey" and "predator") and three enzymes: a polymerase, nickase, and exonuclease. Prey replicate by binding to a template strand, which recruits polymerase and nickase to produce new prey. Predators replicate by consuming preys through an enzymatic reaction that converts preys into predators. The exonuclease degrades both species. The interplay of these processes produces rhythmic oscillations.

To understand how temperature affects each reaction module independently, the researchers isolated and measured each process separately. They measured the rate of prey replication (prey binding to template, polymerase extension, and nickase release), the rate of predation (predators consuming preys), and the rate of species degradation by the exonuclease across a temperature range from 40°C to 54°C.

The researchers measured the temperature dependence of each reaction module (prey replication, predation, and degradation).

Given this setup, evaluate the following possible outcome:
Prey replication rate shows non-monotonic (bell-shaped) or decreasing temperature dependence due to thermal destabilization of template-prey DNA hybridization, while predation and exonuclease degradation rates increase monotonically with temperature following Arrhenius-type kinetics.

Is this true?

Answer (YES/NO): YES